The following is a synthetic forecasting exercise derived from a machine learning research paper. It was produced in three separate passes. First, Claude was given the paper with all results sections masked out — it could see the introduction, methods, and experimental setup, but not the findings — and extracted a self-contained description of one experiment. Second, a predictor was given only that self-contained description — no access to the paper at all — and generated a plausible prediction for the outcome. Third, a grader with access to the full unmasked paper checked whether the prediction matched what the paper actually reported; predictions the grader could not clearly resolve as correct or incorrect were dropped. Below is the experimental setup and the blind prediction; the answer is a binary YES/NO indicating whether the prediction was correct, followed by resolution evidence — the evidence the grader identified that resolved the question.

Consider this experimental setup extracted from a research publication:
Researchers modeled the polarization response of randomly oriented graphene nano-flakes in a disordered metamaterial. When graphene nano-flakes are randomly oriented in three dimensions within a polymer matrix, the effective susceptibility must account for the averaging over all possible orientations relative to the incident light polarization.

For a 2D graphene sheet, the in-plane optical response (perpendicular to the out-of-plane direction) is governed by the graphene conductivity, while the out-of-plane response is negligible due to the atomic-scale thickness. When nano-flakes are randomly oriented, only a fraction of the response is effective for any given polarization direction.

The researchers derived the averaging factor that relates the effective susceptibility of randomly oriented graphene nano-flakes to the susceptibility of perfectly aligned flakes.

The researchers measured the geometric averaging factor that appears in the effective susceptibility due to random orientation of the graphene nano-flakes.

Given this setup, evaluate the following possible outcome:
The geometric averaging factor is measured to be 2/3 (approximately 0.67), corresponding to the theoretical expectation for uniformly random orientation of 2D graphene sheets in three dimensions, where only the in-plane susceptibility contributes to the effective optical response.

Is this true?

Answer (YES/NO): YES